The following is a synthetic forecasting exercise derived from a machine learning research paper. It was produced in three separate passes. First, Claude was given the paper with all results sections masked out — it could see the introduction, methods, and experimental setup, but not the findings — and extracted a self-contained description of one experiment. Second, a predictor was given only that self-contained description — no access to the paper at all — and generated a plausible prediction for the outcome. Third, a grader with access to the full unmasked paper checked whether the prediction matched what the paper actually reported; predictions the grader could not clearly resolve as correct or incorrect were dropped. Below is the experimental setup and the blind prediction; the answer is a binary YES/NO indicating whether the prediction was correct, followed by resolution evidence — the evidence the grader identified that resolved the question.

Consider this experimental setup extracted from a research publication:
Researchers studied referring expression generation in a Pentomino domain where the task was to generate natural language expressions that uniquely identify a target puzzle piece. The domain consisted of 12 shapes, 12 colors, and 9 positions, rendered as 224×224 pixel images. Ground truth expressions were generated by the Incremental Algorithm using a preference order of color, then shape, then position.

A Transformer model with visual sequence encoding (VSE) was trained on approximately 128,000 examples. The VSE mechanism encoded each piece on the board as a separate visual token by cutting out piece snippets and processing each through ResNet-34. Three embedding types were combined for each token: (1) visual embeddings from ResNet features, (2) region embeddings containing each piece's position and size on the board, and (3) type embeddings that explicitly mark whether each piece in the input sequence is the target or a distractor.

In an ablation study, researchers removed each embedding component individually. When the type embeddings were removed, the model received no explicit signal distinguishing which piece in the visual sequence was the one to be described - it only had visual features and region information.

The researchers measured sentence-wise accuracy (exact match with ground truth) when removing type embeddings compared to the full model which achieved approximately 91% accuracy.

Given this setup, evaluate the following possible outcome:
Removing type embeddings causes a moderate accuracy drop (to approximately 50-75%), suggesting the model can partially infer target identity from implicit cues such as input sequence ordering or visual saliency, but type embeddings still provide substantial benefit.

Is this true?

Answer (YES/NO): NO